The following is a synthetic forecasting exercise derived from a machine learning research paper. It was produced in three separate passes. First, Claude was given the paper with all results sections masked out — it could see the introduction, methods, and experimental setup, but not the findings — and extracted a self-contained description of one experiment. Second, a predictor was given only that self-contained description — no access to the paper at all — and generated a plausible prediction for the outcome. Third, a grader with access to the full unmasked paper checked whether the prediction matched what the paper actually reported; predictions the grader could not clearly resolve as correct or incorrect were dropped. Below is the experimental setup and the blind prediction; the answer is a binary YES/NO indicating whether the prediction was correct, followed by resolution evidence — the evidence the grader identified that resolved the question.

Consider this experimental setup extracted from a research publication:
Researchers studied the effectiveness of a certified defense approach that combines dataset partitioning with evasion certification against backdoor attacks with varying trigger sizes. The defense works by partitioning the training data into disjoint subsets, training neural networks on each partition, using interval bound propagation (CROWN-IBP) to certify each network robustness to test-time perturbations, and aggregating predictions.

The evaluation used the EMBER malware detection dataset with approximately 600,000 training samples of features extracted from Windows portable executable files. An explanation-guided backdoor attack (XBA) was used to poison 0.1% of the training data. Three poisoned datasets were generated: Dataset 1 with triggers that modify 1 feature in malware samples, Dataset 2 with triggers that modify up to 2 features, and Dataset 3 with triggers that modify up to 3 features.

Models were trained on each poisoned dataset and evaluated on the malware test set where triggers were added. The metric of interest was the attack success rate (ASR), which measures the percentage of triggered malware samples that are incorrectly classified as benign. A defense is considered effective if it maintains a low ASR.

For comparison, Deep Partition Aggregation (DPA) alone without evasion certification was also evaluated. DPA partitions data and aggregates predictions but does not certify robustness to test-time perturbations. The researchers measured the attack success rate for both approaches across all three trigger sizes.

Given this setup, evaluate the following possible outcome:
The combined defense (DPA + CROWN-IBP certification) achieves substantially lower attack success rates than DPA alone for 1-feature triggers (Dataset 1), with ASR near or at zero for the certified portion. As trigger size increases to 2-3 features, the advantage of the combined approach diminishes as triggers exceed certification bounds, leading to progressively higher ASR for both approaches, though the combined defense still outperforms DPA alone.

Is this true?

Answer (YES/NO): NO